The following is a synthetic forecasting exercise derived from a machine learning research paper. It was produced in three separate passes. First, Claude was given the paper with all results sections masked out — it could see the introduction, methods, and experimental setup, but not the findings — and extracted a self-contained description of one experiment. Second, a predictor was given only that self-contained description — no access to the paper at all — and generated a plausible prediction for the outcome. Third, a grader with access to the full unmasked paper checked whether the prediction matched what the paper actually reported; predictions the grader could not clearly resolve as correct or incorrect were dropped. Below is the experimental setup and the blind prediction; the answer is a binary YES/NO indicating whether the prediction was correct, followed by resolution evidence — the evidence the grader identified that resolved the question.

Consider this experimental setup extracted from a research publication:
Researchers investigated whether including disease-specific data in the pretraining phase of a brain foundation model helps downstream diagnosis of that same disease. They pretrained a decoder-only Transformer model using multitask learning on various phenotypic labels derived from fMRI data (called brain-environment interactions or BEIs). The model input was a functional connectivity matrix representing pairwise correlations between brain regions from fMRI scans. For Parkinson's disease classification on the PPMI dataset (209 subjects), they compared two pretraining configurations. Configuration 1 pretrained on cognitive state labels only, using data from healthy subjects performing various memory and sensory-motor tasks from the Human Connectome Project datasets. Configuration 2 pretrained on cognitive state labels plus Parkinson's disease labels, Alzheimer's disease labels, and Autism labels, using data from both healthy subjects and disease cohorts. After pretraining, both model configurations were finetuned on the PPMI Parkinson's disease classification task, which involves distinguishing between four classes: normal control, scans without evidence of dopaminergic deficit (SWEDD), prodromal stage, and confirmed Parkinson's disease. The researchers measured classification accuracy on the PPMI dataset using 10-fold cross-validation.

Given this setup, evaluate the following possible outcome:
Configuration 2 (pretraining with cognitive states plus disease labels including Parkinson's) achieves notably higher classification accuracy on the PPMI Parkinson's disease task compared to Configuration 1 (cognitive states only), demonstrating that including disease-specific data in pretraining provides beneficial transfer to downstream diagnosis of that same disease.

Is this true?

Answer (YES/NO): NO